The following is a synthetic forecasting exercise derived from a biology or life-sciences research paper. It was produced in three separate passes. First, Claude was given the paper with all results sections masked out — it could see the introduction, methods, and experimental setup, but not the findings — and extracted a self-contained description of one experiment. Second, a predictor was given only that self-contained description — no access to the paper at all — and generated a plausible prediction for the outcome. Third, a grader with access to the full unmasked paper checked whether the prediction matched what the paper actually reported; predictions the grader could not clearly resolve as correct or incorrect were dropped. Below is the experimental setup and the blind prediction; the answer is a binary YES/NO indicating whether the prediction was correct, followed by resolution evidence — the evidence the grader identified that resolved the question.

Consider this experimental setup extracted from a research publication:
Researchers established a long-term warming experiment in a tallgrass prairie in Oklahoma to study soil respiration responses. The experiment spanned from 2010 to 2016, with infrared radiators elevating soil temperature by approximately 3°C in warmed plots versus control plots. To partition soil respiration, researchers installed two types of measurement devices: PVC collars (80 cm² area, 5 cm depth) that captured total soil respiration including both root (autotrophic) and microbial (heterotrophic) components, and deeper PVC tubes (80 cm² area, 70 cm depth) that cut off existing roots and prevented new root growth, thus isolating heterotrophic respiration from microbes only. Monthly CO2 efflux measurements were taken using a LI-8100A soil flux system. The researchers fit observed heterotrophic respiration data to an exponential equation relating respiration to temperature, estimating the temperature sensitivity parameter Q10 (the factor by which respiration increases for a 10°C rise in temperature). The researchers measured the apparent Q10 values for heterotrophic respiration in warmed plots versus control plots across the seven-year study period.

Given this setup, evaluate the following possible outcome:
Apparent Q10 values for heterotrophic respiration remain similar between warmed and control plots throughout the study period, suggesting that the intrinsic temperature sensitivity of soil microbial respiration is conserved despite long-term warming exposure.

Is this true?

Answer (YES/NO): NO